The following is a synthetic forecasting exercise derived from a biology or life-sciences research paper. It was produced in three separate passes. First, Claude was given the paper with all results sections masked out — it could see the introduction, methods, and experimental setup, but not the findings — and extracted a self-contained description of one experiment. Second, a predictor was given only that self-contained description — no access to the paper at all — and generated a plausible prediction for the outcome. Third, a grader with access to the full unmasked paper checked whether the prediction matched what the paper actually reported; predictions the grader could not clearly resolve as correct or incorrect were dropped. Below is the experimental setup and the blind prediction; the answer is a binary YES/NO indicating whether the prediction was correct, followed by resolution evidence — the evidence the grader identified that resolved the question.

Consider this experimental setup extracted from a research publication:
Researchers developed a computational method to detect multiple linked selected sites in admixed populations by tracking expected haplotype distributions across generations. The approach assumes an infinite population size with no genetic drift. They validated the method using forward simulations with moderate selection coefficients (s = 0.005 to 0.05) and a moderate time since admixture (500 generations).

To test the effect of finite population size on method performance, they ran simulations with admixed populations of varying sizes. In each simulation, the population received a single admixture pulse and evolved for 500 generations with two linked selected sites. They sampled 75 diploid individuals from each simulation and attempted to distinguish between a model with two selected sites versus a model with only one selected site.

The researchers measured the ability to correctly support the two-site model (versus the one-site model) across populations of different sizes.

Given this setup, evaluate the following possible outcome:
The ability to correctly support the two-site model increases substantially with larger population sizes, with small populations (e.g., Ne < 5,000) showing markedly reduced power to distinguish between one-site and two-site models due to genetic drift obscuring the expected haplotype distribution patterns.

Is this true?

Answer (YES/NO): YES